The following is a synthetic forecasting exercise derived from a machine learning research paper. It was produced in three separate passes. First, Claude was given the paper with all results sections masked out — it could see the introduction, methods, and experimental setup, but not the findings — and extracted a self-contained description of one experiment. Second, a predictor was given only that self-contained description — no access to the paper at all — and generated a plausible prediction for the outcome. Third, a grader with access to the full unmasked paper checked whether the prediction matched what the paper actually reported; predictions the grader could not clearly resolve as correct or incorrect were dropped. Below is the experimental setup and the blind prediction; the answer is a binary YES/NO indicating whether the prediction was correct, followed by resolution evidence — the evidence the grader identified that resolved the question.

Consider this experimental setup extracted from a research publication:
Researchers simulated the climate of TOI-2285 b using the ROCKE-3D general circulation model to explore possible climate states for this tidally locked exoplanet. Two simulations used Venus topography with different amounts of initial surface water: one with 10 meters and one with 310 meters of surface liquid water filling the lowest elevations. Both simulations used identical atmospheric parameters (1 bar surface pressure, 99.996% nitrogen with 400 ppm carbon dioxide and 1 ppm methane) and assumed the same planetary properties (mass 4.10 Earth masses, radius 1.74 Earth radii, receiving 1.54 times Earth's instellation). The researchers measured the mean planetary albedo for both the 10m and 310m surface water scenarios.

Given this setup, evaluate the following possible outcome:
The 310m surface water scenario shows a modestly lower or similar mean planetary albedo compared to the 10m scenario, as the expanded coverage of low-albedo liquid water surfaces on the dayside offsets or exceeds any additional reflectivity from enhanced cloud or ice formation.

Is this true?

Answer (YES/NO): NO